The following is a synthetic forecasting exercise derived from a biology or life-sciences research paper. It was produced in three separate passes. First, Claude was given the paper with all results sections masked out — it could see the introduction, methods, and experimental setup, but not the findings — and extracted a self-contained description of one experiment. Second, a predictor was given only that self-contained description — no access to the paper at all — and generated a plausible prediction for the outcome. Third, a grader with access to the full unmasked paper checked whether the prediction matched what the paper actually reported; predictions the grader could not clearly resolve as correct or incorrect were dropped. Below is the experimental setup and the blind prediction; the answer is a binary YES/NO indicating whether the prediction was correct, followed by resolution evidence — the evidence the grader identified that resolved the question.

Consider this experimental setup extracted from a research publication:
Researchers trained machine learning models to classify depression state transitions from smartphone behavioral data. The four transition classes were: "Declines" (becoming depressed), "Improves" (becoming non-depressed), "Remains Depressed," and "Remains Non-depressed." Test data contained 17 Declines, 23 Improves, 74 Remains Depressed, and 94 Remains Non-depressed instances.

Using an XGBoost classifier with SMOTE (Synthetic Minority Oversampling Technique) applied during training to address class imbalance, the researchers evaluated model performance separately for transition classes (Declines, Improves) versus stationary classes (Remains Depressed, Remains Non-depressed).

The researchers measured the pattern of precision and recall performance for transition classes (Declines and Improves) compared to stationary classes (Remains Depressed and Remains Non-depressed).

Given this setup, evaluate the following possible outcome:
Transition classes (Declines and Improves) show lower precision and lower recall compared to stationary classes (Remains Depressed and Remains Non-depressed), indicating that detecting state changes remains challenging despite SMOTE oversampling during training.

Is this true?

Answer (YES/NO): NO